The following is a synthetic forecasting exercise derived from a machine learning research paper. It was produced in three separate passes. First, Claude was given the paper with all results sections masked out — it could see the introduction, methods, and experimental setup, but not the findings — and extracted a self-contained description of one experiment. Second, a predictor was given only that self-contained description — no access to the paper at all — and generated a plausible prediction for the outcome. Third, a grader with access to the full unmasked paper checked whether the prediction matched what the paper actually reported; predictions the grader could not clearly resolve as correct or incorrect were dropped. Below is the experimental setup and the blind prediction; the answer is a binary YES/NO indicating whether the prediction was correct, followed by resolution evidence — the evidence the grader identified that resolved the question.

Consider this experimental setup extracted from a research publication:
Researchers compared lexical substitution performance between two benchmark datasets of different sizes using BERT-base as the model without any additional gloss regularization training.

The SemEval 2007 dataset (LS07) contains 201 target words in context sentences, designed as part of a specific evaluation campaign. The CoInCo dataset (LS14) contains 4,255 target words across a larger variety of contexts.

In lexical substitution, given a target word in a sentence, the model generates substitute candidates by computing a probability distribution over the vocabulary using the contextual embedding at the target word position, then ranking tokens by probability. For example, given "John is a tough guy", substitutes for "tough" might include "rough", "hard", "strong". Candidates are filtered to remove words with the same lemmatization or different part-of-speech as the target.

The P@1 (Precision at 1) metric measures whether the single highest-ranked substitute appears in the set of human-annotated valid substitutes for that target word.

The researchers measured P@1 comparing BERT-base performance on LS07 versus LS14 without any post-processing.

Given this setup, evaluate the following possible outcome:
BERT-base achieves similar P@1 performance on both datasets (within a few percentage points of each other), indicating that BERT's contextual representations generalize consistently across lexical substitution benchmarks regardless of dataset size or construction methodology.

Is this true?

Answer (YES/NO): NO